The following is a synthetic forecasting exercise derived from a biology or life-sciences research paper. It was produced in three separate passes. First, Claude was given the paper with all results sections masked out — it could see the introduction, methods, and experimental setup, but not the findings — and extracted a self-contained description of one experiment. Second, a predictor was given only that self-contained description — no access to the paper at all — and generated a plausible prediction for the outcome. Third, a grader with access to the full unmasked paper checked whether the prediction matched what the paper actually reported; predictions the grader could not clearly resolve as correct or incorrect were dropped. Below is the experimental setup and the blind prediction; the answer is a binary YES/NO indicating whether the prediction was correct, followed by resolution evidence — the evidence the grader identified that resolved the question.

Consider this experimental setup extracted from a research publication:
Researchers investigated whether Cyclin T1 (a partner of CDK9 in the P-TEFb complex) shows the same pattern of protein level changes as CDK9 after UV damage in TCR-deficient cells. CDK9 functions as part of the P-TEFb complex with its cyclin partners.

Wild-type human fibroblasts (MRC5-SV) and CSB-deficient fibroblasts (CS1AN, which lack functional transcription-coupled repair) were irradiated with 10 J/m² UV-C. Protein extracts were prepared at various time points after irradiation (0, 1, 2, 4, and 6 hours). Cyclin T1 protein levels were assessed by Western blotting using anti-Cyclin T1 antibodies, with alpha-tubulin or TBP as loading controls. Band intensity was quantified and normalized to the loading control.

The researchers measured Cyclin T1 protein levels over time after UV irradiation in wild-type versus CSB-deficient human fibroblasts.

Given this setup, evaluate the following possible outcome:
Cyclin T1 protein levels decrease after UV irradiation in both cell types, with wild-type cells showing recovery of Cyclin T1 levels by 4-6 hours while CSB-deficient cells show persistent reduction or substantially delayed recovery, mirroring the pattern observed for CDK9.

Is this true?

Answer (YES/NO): NO